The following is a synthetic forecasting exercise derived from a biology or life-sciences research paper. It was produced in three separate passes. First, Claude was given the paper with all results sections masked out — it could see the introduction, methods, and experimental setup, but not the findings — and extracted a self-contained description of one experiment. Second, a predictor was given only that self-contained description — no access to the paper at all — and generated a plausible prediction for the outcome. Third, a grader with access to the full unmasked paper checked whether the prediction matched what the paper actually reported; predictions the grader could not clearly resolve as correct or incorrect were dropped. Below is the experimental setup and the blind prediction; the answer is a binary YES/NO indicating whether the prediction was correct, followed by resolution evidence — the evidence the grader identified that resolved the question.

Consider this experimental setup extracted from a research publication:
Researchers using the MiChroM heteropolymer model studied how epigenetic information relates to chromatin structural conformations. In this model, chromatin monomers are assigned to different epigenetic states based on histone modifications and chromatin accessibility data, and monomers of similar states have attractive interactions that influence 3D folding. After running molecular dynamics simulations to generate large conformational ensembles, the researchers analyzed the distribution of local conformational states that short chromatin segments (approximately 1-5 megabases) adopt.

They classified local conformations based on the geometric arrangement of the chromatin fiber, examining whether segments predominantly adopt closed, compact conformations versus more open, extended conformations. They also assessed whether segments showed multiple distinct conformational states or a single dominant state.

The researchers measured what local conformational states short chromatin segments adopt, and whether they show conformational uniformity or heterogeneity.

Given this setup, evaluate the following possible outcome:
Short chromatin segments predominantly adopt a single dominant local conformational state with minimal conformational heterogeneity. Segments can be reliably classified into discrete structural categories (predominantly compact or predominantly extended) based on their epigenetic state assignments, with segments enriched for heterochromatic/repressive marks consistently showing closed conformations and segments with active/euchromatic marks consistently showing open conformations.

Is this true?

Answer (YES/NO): NO